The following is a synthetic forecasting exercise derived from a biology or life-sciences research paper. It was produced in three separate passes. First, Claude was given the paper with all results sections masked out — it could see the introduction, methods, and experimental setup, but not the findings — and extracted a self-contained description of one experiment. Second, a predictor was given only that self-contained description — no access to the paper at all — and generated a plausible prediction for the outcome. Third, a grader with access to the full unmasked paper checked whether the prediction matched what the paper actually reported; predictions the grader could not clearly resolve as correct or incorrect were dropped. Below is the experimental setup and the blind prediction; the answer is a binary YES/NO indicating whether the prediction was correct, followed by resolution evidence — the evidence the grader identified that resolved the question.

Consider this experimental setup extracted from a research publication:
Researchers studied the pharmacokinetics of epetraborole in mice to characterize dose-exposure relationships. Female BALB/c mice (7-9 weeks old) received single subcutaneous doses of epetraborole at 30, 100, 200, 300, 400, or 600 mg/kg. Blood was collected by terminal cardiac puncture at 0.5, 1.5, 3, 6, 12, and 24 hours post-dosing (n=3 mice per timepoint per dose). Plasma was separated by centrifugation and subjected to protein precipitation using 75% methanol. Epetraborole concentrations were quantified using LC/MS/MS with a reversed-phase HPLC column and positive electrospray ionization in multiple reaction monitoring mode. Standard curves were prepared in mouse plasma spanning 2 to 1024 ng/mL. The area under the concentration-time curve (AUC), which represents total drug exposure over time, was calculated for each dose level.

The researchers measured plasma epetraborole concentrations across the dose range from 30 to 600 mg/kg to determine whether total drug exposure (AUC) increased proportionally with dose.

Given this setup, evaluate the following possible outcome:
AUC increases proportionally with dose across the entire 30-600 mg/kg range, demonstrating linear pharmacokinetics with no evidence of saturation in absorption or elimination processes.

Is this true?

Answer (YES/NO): NO